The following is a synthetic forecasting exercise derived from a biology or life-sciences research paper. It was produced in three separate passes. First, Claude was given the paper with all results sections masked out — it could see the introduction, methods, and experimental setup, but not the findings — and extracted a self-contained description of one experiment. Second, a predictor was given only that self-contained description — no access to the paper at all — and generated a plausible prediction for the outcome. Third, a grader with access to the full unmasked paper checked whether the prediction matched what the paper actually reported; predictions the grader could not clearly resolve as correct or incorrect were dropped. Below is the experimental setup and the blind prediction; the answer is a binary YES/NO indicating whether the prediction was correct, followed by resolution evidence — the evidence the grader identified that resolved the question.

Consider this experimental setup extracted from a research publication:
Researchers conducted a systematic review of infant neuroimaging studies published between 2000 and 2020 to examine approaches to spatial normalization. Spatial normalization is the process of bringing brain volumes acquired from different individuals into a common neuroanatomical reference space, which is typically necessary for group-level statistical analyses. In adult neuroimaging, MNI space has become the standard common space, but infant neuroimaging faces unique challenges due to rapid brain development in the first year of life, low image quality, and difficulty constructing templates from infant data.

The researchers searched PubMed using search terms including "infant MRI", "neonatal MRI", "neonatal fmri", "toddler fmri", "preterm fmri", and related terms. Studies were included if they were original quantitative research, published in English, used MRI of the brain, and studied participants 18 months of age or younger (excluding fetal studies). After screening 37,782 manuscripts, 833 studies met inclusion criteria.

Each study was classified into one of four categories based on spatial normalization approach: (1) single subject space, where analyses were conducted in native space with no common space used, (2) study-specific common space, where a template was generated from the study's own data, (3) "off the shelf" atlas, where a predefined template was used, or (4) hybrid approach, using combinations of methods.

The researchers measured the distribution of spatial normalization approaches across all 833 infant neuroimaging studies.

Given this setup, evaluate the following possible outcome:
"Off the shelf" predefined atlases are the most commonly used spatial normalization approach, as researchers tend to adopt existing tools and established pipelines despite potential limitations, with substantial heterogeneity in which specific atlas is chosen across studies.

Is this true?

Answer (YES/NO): NO